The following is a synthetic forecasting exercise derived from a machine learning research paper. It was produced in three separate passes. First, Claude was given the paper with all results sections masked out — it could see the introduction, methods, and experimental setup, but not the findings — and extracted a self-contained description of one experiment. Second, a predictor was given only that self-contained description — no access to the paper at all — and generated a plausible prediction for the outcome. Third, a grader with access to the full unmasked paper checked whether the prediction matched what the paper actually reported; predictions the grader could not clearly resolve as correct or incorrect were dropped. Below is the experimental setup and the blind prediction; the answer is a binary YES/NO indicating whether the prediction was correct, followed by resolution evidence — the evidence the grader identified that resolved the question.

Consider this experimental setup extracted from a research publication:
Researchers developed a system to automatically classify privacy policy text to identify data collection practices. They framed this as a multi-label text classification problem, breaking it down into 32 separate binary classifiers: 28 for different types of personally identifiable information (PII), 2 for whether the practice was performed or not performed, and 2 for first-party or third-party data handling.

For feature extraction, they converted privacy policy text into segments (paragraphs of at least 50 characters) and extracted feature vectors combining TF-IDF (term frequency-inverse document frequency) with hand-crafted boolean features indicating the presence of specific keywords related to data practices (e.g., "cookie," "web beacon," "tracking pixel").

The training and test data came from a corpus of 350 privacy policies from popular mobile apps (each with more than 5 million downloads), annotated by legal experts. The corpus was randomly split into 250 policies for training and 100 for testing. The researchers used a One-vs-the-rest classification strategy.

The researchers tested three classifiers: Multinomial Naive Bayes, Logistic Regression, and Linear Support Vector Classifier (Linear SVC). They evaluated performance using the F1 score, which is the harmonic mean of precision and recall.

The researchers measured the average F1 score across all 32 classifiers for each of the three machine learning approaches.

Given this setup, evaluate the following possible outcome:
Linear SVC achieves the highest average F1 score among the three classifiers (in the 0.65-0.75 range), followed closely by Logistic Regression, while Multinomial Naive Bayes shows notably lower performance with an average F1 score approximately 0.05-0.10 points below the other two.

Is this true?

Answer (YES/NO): NO